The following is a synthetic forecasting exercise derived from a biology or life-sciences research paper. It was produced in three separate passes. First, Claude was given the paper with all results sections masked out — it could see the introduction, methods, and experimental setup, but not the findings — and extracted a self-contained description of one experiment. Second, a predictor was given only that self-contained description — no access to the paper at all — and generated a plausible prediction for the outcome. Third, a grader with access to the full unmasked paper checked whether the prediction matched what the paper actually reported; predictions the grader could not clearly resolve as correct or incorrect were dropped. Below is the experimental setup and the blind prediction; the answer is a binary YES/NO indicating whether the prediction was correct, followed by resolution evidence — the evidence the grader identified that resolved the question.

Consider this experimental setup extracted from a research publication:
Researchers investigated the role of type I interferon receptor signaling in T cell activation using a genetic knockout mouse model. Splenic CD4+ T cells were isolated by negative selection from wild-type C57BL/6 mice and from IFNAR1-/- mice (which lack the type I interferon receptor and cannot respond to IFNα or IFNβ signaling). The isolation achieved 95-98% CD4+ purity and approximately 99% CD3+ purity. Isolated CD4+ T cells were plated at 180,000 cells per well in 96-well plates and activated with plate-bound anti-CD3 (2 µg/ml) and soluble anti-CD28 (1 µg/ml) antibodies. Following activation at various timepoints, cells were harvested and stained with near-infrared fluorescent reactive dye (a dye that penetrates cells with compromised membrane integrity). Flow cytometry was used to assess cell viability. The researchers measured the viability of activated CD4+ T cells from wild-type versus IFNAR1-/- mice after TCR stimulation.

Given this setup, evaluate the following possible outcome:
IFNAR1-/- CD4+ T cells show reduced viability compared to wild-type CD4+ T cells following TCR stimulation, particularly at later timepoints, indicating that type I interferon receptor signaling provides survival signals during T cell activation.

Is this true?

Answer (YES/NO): YES